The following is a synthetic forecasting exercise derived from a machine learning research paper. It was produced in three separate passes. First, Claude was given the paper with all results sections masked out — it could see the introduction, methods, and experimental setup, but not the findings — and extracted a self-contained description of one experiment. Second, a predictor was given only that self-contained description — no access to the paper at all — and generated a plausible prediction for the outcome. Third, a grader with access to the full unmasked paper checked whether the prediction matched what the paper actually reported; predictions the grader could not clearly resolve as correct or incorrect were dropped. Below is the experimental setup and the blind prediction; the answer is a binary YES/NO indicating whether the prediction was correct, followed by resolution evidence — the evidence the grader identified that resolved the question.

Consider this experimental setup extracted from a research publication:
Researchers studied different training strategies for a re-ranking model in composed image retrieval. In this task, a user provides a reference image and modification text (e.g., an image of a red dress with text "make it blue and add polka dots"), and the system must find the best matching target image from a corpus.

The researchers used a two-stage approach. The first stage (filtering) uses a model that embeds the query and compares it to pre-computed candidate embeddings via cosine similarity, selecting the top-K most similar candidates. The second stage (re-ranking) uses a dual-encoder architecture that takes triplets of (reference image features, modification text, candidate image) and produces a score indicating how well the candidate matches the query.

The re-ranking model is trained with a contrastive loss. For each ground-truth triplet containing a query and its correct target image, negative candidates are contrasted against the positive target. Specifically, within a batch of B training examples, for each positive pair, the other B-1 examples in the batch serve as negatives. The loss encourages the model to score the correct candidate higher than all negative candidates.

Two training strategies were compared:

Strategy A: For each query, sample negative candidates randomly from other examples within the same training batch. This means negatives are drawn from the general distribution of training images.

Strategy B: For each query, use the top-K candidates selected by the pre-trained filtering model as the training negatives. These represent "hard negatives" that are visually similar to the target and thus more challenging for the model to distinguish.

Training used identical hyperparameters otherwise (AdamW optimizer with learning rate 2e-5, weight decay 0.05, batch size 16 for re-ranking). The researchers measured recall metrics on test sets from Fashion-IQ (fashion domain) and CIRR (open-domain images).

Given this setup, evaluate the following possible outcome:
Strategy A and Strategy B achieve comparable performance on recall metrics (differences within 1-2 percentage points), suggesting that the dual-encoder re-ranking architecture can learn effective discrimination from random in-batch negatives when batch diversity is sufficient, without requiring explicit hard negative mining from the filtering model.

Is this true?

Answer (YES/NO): NO